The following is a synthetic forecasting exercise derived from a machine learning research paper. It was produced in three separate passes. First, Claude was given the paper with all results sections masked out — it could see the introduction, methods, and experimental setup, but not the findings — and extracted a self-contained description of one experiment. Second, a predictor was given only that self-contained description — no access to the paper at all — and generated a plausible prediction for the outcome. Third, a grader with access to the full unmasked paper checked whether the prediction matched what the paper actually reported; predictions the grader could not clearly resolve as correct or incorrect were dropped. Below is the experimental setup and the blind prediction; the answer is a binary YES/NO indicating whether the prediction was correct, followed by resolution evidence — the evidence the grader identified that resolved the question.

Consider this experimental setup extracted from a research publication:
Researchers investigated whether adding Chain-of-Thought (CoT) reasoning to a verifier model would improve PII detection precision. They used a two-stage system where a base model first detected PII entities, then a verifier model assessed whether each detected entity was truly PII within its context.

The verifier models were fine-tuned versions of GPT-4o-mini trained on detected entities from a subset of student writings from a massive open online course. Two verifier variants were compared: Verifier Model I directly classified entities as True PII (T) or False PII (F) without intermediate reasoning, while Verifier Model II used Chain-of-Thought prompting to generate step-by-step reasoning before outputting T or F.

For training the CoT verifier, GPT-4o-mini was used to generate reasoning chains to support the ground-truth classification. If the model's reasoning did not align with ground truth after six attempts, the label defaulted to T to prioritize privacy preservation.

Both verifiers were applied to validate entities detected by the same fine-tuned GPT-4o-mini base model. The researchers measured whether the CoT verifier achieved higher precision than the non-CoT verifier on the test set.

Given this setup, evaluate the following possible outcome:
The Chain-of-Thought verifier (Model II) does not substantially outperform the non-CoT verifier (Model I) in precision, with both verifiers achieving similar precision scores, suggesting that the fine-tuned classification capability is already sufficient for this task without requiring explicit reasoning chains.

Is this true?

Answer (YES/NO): NO